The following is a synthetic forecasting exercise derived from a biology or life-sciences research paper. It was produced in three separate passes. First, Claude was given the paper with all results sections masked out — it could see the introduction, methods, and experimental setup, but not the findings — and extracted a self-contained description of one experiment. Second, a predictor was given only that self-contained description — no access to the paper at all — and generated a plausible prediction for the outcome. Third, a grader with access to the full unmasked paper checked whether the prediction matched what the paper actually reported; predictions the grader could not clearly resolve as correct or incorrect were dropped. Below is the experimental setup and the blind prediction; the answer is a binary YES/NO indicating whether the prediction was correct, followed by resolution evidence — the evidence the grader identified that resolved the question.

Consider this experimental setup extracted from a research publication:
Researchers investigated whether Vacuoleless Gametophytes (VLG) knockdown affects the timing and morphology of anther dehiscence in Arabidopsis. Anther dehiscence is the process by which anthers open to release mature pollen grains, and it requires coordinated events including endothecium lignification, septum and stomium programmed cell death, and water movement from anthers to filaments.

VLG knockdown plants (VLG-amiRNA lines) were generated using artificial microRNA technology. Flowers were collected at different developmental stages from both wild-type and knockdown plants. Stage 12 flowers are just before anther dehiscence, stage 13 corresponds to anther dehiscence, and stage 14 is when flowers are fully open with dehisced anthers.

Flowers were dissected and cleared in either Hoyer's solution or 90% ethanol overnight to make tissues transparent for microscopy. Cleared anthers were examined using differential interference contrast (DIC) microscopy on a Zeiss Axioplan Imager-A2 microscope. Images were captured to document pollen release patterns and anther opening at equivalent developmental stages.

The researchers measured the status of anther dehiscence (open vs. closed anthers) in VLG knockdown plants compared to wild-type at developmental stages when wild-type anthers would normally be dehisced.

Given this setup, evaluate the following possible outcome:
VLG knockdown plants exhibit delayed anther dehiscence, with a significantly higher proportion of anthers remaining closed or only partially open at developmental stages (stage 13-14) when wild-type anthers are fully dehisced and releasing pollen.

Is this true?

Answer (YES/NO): YES